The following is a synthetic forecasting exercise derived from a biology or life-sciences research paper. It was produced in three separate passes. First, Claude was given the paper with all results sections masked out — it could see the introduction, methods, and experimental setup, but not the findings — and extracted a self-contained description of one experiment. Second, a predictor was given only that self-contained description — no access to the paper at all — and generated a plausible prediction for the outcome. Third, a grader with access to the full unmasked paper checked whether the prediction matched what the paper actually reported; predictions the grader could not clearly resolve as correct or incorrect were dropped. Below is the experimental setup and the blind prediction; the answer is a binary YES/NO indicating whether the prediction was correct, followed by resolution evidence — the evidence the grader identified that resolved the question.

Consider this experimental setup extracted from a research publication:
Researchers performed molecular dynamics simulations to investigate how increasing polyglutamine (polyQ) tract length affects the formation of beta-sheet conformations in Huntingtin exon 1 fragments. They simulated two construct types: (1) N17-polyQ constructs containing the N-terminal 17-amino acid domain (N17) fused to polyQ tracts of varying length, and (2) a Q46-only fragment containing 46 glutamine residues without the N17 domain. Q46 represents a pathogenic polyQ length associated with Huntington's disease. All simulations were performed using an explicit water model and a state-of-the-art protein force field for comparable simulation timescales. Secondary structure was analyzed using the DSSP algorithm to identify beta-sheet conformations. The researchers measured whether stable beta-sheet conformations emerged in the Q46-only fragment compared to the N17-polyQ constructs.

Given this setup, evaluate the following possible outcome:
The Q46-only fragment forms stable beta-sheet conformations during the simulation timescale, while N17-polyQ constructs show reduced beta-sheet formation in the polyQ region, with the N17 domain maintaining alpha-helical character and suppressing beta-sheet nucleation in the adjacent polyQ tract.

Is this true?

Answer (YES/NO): NO